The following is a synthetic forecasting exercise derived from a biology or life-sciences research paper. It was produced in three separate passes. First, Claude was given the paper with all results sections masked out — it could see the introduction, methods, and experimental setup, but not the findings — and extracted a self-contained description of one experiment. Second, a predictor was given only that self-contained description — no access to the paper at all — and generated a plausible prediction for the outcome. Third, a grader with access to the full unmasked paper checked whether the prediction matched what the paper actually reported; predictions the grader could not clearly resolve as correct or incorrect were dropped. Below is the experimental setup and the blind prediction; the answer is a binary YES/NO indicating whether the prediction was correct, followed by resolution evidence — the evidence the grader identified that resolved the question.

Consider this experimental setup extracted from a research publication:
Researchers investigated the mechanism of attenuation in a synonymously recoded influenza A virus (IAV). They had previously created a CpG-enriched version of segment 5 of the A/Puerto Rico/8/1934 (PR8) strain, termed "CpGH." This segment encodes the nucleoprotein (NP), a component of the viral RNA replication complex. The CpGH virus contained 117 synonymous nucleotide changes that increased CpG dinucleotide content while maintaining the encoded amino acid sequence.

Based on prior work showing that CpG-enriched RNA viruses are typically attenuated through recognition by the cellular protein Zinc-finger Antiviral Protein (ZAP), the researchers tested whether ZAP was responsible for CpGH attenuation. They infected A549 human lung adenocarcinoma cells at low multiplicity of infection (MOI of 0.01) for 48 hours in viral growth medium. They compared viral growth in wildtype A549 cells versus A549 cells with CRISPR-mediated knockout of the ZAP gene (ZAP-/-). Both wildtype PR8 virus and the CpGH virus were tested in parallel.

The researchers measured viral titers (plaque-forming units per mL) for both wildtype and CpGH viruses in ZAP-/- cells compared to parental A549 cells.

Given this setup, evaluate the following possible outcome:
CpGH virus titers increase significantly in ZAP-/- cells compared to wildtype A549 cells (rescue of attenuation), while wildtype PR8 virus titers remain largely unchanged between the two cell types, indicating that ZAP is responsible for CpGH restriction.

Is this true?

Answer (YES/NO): NO